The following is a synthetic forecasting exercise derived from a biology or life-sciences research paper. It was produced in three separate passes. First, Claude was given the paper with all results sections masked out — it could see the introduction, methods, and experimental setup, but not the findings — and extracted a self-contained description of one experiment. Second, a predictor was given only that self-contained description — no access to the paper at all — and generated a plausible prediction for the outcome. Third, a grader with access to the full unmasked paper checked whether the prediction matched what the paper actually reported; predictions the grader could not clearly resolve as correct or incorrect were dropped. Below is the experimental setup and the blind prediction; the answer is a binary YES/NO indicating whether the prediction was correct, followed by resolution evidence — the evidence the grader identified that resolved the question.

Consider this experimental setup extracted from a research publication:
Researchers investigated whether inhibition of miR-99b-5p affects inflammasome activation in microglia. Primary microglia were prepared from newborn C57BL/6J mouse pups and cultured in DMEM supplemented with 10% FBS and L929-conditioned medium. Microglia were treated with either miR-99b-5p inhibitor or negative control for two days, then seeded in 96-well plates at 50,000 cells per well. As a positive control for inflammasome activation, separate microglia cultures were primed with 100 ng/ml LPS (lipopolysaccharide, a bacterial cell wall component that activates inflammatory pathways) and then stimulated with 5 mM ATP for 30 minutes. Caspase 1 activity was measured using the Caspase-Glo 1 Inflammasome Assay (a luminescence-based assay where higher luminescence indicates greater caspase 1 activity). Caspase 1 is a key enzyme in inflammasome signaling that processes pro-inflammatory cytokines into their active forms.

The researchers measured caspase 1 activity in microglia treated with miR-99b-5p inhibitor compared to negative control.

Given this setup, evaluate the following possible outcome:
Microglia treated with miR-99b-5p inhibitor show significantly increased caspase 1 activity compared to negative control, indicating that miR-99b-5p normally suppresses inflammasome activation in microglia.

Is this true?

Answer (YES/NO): YES